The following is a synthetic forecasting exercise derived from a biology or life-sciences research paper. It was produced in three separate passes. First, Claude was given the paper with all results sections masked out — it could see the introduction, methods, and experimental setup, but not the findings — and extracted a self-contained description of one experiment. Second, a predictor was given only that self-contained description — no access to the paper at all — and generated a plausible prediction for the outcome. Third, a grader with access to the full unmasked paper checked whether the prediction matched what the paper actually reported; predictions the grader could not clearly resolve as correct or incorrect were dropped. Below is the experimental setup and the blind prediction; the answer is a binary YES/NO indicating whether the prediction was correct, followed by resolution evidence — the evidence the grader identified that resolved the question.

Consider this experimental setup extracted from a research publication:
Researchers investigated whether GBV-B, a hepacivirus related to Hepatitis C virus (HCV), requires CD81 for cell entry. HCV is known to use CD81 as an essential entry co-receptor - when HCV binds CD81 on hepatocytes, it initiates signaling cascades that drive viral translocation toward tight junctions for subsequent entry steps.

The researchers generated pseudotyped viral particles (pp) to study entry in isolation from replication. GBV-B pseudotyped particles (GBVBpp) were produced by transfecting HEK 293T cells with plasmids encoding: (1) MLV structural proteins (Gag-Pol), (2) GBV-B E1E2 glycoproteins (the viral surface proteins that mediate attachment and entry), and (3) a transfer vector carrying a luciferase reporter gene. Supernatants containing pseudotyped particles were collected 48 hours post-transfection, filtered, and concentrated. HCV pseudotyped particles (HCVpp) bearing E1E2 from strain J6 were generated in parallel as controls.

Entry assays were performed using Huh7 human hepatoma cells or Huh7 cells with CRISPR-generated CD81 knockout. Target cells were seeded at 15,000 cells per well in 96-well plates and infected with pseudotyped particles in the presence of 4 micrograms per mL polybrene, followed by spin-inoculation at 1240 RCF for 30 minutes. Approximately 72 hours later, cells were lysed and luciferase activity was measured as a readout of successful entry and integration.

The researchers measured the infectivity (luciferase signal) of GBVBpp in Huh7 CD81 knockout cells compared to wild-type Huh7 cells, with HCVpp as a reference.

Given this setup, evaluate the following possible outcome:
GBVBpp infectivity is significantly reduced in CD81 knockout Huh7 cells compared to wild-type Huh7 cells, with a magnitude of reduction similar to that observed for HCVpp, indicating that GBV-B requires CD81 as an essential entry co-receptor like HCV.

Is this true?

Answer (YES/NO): NO